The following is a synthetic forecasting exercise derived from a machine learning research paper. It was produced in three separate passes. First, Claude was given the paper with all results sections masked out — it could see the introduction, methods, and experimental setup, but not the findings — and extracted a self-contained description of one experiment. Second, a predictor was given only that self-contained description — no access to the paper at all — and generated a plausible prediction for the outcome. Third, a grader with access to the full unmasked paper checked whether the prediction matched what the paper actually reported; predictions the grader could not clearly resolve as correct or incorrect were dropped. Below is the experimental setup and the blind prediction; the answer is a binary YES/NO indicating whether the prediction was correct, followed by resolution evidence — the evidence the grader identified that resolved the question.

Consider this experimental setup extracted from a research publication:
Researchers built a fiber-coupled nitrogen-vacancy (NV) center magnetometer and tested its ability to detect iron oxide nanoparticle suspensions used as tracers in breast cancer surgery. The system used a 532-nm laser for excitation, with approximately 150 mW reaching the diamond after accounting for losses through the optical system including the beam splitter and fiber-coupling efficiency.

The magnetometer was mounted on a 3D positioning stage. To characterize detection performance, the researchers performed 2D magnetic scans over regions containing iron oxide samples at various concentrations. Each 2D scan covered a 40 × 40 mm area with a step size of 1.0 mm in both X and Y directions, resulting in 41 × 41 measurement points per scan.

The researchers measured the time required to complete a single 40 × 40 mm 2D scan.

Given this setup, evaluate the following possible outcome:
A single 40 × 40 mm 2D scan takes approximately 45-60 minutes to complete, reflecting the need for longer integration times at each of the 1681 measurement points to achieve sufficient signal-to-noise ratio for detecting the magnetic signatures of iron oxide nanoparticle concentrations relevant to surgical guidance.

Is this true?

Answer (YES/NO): NO